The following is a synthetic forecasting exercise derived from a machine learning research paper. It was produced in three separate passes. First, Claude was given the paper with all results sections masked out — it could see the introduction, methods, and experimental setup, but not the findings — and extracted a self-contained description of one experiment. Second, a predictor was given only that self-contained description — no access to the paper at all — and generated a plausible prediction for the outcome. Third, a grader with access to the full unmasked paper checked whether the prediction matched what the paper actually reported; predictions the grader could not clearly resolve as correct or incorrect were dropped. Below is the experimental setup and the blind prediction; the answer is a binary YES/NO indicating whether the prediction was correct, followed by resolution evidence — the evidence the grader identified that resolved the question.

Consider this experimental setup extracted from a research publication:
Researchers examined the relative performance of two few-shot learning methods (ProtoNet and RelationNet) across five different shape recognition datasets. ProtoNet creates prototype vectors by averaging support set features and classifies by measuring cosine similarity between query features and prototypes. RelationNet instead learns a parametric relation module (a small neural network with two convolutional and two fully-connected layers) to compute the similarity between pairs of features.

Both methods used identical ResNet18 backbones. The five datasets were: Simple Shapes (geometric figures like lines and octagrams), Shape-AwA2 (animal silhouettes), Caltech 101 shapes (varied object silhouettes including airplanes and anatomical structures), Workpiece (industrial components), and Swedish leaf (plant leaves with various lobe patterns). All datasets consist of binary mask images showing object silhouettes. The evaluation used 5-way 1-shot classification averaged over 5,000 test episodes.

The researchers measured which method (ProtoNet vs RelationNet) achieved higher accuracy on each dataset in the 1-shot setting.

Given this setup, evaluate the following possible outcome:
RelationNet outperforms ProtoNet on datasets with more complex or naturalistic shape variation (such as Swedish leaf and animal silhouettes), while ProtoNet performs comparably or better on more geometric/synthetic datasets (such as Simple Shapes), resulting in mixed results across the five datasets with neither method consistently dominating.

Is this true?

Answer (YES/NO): NO